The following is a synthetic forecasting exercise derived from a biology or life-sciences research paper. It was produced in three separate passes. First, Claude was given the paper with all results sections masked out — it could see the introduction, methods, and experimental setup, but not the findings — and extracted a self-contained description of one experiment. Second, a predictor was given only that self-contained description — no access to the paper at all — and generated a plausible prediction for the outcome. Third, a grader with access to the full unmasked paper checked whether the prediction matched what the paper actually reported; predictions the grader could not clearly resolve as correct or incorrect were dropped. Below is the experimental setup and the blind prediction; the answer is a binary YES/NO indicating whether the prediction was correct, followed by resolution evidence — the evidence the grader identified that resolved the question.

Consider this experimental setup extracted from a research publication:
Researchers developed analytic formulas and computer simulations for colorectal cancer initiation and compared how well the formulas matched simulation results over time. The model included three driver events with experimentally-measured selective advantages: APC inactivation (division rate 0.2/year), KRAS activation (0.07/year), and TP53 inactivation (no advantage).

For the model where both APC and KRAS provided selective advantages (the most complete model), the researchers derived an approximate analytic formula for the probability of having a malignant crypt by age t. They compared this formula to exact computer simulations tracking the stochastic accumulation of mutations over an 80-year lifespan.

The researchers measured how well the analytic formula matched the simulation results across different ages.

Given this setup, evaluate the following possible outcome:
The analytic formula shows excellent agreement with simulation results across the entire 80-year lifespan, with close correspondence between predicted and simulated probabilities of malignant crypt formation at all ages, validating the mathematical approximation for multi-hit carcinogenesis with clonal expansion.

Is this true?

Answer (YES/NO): NO